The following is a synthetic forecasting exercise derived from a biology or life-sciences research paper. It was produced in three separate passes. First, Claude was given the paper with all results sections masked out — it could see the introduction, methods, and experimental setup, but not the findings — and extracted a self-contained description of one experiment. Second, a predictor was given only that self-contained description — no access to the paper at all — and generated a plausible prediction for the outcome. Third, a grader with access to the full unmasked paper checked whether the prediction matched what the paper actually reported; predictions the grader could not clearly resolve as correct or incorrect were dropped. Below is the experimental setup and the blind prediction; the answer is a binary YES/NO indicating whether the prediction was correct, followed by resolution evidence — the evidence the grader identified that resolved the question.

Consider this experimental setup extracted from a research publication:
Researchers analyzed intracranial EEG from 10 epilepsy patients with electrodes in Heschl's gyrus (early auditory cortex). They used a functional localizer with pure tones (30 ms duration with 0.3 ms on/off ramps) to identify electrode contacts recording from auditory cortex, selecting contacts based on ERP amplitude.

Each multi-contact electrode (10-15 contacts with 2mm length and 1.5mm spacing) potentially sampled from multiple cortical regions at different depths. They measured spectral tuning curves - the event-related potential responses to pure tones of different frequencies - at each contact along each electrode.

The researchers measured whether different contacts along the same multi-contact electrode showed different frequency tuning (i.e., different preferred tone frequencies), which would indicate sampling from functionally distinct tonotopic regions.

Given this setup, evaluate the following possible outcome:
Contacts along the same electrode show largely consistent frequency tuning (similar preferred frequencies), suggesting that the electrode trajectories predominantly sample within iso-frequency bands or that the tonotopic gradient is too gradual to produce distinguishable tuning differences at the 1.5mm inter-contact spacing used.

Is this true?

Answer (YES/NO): YES